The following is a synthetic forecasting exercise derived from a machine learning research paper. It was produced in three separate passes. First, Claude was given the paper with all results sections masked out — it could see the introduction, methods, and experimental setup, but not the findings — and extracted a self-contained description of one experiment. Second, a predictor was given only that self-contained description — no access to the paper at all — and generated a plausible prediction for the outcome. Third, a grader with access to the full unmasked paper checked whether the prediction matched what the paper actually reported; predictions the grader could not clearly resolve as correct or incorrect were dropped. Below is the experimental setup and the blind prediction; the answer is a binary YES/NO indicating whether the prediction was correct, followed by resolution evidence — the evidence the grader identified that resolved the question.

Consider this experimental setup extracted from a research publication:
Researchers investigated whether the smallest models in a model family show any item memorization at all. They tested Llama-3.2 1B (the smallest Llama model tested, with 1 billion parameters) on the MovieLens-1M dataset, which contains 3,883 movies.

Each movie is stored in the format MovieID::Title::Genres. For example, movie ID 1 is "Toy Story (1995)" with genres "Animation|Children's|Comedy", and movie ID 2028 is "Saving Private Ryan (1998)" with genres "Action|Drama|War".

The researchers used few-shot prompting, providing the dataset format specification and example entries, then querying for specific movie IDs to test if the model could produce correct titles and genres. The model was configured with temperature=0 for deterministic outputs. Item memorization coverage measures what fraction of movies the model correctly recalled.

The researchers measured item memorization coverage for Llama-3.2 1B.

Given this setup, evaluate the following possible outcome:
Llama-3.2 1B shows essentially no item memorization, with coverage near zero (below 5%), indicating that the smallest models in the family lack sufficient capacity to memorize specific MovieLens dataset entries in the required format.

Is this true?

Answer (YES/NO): YES